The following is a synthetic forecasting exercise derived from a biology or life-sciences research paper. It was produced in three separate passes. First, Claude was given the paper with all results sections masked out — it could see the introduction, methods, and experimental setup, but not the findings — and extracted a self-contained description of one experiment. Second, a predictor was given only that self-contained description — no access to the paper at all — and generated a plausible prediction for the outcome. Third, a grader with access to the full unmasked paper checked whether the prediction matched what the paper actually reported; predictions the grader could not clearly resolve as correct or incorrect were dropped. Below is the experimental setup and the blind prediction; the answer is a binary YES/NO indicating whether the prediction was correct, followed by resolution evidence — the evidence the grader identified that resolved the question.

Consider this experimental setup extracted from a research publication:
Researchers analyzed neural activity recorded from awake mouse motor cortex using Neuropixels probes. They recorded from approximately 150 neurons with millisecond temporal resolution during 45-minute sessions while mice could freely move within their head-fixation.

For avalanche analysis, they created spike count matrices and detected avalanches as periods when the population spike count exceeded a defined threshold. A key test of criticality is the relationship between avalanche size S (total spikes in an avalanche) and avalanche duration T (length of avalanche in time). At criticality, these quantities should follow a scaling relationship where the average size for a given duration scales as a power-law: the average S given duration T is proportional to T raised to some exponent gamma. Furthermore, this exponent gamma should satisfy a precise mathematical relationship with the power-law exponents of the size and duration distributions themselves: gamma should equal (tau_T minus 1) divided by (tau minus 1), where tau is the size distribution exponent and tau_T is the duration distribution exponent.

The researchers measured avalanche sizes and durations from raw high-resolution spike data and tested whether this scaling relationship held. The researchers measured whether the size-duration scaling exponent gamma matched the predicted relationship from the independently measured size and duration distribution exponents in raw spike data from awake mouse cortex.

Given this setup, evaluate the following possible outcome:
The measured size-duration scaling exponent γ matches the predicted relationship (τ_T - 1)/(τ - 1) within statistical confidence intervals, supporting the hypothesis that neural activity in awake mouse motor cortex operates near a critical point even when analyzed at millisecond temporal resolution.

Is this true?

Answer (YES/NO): NO